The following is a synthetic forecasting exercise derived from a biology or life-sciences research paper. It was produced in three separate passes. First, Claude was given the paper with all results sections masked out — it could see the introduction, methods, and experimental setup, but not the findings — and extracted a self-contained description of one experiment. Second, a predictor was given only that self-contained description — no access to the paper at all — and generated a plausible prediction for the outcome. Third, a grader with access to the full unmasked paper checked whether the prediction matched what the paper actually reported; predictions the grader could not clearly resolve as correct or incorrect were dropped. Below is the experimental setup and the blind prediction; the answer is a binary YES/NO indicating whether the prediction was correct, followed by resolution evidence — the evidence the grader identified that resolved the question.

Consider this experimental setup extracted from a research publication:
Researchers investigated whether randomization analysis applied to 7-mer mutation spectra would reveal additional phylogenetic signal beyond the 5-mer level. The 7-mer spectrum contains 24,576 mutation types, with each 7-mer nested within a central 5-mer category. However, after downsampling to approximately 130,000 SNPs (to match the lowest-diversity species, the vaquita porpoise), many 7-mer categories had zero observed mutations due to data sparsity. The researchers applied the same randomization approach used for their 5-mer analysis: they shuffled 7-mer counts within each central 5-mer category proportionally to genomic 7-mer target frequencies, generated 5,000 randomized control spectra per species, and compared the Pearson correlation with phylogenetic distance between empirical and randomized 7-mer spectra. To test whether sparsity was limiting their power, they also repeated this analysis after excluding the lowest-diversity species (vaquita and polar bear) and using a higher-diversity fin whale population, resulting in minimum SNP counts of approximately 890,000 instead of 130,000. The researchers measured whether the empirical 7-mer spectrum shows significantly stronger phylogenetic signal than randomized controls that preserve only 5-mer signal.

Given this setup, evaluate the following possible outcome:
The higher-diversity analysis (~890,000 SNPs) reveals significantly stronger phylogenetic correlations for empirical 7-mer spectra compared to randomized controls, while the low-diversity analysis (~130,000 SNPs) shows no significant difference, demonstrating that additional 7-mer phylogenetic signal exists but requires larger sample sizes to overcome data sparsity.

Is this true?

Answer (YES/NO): NO